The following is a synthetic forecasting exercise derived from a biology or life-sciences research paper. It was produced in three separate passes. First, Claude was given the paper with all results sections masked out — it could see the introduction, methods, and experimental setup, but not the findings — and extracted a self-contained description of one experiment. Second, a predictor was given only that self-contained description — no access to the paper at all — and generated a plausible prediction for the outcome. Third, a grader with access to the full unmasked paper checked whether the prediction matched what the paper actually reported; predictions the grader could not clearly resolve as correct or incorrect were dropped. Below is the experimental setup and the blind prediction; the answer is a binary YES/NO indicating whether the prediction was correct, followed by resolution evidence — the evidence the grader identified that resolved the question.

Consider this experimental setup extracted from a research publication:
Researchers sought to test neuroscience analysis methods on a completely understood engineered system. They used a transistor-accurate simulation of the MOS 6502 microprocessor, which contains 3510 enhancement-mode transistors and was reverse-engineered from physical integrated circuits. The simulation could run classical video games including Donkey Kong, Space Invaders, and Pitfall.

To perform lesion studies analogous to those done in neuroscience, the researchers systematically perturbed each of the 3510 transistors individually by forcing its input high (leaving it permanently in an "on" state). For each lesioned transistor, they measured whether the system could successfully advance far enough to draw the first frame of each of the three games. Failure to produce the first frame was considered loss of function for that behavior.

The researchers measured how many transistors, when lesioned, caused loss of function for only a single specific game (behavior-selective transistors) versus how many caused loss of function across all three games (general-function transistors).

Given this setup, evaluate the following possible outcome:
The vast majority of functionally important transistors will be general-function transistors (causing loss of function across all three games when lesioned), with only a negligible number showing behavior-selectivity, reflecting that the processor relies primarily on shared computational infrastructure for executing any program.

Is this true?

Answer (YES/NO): NO